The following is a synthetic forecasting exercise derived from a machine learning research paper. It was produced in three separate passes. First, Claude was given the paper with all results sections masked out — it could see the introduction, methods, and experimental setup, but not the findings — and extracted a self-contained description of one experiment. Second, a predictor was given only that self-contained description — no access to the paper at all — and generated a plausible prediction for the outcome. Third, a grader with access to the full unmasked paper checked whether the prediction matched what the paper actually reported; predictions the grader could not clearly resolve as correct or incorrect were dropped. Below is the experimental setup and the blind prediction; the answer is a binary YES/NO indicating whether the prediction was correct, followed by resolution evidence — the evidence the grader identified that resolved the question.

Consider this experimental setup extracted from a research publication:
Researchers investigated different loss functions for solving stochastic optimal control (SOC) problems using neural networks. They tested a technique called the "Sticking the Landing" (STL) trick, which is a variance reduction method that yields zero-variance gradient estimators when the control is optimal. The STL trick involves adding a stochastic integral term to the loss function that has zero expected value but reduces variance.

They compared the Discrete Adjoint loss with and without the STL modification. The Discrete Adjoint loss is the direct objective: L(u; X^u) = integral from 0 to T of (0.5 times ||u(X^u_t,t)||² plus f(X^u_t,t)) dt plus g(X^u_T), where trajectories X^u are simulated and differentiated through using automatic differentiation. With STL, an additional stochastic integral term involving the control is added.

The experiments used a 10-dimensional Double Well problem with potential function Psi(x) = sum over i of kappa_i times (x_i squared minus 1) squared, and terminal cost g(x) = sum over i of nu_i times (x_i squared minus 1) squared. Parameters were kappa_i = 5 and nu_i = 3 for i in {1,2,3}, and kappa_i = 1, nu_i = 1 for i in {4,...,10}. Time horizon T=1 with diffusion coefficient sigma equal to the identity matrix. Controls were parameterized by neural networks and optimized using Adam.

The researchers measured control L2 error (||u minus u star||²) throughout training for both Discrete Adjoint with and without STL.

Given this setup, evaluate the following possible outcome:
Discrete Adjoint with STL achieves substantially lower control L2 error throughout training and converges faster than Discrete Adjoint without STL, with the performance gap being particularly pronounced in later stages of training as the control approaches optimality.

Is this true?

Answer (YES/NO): NO